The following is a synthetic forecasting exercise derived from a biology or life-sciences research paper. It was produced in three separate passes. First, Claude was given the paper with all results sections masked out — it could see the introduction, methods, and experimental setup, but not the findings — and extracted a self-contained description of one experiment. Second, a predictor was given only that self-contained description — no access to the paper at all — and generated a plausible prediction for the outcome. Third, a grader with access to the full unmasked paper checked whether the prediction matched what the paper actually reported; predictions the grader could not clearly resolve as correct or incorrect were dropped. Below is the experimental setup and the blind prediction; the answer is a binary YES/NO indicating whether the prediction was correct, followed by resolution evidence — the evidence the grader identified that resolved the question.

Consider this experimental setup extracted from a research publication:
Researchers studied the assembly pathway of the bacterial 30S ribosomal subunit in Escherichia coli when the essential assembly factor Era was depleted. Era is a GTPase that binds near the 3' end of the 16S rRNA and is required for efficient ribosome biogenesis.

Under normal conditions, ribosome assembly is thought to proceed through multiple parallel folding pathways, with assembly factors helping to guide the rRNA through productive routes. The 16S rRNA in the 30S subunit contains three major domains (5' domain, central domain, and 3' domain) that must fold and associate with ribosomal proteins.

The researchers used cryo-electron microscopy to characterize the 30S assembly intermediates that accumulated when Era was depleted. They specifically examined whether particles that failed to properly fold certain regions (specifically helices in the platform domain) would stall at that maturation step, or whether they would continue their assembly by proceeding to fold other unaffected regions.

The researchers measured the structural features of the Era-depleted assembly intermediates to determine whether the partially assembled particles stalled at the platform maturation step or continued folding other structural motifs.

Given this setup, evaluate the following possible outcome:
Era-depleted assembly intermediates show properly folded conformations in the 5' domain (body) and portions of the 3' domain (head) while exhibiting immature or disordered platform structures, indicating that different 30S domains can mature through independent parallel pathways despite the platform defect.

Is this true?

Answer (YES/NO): YES